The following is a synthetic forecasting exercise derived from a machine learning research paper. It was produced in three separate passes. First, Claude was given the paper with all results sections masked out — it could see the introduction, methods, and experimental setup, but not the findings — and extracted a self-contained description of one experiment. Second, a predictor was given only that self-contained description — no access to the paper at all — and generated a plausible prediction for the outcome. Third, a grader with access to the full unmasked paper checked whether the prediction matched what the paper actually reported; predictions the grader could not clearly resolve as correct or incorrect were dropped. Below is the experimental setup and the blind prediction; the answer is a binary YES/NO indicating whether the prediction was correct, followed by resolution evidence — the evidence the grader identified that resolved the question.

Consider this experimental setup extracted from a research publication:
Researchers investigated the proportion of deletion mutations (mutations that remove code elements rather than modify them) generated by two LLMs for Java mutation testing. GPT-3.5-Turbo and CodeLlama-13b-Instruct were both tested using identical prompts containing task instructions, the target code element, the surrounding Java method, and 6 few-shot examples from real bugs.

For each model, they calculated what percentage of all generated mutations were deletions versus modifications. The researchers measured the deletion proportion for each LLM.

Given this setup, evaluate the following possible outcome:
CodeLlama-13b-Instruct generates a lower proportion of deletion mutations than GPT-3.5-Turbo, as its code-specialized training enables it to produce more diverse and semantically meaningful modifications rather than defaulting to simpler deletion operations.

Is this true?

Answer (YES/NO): YES